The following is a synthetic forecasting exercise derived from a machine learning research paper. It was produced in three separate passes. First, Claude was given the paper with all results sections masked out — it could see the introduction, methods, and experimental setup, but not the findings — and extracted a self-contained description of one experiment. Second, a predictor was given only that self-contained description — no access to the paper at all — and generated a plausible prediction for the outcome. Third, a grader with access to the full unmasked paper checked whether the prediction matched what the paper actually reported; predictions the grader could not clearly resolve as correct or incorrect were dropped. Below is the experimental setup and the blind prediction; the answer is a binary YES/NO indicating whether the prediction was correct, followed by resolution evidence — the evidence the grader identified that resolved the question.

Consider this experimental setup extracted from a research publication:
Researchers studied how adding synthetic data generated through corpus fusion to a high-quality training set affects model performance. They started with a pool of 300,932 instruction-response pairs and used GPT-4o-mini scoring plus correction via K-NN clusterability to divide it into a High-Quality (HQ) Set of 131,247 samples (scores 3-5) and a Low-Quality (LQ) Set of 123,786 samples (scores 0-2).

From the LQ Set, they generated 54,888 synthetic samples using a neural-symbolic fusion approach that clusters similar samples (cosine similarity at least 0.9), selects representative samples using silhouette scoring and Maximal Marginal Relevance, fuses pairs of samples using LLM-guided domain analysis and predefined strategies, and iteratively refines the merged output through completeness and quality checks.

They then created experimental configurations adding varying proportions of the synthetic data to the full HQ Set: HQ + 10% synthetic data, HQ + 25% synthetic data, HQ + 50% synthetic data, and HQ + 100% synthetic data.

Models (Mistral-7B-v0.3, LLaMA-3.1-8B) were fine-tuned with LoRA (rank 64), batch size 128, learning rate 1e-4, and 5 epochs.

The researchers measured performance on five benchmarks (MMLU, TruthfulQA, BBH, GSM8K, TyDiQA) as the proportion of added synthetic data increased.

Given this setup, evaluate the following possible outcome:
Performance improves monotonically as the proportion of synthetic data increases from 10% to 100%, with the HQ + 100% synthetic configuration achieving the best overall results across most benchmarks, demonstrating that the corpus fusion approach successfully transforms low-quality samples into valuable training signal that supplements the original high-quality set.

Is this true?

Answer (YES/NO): YES